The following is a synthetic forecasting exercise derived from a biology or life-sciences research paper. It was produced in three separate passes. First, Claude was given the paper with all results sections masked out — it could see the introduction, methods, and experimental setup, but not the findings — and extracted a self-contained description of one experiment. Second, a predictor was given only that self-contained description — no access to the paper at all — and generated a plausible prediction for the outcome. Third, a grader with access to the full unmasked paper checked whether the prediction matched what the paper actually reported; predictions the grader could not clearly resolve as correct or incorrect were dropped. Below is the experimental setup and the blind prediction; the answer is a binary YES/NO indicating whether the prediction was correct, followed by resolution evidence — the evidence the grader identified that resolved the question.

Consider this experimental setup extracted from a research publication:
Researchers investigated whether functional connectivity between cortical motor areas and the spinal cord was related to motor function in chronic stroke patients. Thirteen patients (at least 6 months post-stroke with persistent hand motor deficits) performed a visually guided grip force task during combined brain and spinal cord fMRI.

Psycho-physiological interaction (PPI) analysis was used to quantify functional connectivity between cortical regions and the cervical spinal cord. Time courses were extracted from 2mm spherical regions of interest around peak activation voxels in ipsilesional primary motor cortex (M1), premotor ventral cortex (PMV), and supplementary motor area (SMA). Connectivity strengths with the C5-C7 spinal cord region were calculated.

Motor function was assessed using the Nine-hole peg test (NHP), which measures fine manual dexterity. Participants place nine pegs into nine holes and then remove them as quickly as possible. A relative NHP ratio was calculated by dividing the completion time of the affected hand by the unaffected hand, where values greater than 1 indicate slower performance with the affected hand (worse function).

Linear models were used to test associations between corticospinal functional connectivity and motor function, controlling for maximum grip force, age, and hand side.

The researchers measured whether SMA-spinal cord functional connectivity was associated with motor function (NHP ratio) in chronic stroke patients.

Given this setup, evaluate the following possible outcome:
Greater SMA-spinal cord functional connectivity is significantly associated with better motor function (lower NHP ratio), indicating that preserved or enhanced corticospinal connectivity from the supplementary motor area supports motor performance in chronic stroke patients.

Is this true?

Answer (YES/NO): YES